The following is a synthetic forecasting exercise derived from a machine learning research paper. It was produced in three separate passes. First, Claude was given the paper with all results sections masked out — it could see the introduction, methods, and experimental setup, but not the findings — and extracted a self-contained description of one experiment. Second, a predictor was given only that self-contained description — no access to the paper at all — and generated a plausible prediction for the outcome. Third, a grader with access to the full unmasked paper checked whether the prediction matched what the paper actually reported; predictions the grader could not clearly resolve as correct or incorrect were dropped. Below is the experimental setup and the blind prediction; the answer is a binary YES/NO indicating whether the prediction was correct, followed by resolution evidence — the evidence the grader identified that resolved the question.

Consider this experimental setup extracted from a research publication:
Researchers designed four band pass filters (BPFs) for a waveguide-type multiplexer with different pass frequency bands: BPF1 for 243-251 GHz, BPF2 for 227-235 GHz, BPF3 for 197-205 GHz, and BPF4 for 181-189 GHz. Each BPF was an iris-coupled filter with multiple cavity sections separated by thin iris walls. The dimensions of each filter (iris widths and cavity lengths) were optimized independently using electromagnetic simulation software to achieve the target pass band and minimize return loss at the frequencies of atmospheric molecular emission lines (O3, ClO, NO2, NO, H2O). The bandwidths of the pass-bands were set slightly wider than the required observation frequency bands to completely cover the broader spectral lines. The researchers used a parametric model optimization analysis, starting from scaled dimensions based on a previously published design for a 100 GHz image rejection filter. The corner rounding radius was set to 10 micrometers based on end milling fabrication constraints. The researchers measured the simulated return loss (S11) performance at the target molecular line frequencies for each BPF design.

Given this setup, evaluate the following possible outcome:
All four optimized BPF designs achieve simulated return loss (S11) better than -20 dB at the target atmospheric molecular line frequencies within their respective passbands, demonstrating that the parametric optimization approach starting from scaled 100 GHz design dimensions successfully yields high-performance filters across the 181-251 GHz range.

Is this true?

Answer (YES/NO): NO